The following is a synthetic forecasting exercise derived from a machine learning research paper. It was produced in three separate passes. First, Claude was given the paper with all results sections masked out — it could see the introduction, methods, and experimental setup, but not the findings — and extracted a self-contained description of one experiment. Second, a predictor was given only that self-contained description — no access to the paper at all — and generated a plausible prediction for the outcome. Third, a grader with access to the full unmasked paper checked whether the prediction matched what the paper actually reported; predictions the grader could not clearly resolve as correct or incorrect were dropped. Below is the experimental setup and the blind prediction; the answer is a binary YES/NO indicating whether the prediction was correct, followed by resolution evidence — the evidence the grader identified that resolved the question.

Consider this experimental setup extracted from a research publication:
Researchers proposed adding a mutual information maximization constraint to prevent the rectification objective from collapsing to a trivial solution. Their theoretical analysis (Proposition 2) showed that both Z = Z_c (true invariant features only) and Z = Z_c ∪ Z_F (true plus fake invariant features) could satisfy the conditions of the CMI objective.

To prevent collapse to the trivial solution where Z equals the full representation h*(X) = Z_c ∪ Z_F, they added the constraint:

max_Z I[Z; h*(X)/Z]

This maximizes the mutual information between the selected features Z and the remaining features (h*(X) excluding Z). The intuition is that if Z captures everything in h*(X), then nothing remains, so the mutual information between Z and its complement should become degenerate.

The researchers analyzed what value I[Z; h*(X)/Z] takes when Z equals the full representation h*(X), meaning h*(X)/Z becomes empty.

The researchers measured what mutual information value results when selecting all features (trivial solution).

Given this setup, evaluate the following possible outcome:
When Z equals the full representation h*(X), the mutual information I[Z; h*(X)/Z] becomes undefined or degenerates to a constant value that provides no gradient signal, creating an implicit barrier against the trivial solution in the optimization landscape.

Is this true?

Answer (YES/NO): NO